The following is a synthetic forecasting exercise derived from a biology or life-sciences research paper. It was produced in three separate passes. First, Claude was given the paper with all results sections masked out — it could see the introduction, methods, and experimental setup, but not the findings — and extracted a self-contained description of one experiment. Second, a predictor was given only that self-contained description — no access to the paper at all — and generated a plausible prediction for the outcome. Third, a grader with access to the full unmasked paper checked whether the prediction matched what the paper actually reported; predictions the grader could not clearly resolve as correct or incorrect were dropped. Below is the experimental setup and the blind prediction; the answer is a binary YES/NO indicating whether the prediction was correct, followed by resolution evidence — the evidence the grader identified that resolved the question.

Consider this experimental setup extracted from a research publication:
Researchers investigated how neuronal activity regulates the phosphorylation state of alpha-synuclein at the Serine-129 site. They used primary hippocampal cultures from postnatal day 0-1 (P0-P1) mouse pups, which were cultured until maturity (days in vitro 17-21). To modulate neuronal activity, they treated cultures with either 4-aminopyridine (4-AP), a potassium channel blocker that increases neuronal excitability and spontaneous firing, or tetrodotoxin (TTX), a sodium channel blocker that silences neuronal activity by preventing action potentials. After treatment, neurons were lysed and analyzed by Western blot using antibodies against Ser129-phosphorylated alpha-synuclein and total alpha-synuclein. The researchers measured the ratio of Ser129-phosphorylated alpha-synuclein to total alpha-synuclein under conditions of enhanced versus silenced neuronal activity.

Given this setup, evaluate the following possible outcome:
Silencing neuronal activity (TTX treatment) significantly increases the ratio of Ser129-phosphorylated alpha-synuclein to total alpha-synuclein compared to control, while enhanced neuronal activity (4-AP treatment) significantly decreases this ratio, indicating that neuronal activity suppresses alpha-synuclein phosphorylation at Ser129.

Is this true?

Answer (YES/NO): NO